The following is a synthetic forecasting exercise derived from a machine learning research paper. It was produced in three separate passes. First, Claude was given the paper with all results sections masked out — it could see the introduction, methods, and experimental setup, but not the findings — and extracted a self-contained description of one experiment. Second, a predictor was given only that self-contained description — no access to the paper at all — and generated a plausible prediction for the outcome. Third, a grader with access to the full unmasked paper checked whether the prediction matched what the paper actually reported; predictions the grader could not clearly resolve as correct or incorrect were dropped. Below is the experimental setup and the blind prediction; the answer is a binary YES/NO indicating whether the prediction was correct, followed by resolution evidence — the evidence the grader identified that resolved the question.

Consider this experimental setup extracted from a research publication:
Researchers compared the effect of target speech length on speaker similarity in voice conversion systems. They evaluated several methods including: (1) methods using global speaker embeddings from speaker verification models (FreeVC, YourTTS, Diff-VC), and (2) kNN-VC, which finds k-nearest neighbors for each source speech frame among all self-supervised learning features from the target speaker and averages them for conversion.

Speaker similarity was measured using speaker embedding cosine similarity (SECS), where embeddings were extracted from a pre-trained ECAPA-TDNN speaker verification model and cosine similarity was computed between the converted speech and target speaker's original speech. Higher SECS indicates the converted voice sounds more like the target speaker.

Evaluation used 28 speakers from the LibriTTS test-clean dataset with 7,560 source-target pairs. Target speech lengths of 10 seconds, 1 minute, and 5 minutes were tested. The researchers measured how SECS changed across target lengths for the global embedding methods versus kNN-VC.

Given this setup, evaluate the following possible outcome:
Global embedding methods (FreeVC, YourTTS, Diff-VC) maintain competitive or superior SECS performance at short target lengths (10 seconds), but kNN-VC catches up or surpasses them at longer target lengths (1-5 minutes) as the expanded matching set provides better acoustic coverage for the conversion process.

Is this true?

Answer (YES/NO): NO